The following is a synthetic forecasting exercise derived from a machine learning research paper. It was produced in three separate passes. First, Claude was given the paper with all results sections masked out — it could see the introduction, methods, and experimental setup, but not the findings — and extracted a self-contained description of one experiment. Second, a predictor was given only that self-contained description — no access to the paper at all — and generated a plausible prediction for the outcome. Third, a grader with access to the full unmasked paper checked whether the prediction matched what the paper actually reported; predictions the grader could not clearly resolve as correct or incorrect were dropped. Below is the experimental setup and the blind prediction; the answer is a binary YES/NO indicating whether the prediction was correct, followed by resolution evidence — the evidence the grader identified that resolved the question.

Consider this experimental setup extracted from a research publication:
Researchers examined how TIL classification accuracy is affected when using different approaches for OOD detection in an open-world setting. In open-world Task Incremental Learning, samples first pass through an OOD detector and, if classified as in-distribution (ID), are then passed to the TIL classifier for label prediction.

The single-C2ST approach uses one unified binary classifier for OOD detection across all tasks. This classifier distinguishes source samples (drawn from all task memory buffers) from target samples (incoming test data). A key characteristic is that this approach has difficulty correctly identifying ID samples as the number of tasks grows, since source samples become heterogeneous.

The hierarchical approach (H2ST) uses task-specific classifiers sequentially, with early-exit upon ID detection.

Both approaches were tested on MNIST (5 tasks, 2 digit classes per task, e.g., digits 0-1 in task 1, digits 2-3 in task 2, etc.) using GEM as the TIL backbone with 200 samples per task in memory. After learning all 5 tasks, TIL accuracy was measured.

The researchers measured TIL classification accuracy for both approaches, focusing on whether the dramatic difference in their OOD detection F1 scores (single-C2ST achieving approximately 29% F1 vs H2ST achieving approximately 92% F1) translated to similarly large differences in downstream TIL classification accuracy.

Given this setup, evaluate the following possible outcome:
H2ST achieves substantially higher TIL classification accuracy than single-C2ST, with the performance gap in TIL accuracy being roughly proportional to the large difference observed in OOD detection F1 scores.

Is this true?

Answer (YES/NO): NO